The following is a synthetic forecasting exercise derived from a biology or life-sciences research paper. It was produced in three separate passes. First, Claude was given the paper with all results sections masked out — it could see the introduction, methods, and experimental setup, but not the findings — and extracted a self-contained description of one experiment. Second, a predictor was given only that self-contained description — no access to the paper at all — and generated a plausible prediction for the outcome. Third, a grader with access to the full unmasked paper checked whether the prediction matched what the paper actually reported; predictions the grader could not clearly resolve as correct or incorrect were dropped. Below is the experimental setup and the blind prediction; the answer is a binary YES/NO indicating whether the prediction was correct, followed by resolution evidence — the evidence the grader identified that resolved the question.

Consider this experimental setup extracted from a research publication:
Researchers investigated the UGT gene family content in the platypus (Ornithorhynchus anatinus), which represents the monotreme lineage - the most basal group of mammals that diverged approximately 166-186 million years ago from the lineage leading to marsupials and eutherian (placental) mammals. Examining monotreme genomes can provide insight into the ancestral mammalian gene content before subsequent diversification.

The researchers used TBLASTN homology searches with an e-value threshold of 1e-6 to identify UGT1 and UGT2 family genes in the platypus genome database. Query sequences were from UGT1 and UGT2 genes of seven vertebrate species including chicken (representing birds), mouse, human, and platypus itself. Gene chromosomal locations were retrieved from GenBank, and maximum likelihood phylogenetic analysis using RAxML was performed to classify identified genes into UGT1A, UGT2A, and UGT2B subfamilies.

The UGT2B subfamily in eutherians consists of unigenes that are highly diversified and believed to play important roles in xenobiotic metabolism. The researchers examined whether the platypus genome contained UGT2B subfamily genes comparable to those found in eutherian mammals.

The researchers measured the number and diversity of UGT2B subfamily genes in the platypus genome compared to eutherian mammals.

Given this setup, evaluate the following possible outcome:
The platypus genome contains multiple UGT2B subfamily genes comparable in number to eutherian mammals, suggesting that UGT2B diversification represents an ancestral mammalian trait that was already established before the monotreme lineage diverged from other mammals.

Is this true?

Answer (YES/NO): NO